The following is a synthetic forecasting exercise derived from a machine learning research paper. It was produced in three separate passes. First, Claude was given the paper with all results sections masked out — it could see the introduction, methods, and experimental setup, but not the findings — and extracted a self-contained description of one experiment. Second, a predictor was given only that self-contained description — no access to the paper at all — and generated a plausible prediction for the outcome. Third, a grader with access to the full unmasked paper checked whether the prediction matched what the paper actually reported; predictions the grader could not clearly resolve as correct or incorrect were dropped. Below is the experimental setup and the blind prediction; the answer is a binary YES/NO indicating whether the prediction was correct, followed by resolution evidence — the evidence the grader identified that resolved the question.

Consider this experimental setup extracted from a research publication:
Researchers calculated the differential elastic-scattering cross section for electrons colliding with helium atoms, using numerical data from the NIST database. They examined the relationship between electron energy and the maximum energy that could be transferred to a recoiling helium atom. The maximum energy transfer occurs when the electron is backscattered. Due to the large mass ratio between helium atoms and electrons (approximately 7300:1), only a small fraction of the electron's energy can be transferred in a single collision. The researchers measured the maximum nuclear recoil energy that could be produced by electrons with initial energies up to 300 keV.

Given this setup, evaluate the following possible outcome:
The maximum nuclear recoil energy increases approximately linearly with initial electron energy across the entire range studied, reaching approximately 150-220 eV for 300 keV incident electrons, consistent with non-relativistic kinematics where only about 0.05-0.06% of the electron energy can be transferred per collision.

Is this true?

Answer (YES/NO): NO